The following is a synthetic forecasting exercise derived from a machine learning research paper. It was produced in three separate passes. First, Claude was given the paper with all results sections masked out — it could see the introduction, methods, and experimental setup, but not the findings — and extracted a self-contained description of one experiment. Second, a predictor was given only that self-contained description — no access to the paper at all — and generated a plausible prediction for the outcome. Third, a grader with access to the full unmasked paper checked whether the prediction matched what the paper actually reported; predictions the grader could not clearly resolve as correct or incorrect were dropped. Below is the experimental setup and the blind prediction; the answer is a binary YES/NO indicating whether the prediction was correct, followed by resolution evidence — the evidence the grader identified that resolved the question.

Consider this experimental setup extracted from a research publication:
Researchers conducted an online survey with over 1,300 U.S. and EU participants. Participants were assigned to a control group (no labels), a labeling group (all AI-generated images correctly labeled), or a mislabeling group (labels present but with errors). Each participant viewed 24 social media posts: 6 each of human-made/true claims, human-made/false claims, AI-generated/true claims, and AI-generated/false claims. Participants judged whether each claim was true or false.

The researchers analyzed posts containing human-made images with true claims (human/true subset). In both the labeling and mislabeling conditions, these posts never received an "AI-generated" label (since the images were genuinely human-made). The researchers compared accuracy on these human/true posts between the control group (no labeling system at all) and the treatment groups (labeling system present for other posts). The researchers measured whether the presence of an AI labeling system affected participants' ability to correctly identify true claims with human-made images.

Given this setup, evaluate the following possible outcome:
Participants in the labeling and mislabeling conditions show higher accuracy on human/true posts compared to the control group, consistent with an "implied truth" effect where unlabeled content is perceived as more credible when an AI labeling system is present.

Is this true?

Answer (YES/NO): NO